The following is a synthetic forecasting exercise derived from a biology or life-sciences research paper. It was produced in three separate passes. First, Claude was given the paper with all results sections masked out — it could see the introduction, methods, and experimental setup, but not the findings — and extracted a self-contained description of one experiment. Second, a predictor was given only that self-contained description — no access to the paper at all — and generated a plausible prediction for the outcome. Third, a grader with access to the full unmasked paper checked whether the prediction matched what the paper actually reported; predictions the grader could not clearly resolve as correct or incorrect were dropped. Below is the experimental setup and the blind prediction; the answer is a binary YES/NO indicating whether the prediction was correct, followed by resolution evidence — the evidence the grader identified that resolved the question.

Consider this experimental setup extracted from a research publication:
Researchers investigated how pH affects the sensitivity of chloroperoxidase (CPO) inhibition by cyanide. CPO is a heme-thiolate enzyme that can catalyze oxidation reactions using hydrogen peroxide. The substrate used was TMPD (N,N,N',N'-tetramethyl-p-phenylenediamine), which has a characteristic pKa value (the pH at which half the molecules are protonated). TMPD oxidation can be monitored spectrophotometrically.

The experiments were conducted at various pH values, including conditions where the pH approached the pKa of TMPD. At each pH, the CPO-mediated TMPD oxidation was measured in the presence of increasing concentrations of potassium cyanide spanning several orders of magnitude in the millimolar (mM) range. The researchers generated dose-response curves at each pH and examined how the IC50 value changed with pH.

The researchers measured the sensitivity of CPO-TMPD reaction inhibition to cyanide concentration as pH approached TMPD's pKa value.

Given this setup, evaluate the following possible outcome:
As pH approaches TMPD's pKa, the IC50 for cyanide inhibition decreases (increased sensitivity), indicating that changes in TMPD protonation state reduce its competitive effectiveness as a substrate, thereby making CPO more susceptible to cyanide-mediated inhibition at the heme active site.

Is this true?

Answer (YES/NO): NO